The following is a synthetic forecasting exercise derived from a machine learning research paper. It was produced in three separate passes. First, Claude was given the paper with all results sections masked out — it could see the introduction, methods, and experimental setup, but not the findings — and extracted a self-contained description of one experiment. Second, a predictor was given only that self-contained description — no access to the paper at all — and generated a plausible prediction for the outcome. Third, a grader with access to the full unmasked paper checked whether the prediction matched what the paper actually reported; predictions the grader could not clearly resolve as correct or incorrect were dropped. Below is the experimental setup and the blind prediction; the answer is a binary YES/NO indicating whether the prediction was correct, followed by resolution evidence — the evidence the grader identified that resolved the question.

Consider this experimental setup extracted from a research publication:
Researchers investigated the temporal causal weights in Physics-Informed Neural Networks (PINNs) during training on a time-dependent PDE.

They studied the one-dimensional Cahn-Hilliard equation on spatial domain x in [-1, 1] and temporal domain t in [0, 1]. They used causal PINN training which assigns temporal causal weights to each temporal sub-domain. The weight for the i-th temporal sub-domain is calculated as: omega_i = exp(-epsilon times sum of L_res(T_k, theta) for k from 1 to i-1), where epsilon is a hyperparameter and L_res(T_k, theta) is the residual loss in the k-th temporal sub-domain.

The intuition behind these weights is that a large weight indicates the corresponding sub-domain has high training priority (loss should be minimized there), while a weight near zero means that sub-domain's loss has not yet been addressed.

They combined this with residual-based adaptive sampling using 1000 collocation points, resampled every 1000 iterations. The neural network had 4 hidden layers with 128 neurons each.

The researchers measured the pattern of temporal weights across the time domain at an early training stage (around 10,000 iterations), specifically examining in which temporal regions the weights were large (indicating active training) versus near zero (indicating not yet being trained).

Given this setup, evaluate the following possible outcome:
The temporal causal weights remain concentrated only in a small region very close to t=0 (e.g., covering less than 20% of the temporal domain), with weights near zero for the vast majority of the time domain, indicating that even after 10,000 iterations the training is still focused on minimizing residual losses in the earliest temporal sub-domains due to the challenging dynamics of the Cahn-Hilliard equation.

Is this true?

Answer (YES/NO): YES